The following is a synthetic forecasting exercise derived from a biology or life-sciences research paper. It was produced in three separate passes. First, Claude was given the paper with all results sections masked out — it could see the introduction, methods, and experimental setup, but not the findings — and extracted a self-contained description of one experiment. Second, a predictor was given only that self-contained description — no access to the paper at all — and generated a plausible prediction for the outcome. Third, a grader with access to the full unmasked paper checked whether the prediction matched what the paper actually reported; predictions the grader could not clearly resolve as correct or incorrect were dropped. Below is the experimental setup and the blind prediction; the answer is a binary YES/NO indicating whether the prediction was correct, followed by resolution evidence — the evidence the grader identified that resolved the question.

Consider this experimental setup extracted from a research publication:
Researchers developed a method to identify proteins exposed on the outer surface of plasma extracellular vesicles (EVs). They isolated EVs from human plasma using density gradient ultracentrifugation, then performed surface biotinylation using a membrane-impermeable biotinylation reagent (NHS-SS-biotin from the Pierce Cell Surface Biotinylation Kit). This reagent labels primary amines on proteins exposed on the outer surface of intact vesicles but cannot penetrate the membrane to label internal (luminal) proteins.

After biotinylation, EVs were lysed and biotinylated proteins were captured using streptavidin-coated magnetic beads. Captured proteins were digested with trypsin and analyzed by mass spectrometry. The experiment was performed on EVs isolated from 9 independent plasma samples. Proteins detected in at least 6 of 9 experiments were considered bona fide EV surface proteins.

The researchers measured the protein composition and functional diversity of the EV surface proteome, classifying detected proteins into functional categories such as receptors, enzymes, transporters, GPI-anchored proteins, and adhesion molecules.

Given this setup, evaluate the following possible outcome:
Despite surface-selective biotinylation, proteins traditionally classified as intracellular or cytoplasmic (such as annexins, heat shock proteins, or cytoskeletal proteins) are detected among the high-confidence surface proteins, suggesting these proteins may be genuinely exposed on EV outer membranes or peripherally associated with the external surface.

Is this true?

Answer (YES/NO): YES